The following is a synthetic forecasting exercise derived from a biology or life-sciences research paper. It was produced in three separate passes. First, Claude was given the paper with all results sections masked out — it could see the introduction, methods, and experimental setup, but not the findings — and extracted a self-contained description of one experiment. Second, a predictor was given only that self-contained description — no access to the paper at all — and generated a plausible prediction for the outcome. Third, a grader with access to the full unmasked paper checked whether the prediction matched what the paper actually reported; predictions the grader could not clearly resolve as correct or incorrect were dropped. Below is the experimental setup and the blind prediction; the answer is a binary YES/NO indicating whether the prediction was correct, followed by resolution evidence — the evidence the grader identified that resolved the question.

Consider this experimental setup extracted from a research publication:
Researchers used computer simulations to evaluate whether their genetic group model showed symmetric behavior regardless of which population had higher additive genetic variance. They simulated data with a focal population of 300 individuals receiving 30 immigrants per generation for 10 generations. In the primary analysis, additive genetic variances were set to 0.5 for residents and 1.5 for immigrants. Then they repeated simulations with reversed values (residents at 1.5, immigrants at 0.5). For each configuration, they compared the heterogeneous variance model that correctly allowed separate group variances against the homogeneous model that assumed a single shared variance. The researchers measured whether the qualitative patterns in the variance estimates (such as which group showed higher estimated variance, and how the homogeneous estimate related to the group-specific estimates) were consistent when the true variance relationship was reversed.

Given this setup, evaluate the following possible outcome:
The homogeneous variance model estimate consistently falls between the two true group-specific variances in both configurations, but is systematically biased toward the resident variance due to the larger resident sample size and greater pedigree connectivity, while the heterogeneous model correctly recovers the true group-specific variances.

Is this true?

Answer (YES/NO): NO